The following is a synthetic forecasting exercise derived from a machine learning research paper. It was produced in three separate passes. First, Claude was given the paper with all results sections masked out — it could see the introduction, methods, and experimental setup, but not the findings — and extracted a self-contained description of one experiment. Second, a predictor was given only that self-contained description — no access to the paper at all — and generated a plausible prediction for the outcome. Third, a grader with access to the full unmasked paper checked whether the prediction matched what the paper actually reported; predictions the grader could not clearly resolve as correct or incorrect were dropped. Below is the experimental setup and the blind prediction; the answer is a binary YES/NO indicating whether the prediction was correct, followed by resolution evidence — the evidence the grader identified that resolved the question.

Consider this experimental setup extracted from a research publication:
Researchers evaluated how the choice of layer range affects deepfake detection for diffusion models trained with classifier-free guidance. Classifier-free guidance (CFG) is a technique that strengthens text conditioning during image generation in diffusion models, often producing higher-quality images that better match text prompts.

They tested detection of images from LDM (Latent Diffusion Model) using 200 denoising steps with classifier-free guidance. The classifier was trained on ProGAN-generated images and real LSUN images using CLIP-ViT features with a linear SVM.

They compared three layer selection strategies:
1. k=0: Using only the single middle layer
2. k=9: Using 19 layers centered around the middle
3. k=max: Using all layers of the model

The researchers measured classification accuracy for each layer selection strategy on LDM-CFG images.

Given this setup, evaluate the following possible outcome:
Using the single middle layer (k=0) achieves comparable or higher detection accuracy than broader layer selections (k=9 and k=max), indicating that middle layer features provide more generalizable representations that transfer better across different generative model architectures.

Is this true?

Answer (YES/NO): YES